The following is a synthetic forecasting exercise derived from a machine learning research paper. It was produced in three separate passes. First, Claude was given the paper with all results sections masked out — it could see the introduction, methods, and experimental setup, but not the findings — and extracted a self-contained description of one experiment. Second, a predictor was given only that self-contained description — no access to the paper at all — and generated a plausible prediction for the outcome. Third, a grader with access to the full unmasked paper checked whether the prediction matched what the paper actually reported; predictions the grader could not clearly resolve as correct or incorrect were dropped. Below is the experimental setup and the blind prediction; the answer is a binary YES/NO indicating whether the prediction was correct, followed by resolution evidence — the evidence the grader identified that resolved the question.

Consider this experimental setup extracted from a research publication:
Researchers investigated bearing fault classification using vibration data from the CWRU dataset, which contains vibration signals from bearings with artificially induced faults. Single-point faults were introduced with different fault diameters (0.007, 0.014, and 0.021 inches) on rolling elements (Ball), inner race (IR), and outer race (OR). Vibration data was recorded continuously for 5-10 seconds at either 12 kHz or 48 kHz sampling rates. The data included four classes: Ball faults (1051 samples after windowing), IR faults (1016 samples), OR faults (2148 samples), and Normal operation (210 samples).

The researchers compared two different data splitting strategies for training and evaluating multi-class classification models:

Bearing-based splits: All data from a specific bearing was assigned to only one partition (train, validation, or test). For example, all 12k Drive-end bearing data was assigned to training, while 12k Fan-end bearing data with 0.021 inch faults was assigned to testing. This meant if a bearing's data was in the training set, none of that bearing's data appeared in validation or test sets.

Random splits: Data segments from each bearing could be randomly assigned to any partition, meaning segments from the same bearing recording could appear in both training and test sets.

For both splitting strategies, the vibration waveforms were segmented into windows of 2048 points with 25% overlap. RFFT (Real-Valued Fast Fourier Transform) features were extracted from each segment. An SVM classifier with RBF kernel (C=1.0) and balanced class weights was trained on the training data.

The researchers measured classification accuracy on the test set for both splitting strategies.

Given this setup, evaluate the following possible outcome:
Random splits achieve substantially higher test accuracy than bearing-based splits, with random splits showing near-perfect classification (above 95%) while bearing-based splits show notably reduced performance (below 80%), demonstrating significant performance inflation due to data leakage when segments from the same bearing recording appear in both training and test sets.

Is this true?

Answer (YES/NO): NO